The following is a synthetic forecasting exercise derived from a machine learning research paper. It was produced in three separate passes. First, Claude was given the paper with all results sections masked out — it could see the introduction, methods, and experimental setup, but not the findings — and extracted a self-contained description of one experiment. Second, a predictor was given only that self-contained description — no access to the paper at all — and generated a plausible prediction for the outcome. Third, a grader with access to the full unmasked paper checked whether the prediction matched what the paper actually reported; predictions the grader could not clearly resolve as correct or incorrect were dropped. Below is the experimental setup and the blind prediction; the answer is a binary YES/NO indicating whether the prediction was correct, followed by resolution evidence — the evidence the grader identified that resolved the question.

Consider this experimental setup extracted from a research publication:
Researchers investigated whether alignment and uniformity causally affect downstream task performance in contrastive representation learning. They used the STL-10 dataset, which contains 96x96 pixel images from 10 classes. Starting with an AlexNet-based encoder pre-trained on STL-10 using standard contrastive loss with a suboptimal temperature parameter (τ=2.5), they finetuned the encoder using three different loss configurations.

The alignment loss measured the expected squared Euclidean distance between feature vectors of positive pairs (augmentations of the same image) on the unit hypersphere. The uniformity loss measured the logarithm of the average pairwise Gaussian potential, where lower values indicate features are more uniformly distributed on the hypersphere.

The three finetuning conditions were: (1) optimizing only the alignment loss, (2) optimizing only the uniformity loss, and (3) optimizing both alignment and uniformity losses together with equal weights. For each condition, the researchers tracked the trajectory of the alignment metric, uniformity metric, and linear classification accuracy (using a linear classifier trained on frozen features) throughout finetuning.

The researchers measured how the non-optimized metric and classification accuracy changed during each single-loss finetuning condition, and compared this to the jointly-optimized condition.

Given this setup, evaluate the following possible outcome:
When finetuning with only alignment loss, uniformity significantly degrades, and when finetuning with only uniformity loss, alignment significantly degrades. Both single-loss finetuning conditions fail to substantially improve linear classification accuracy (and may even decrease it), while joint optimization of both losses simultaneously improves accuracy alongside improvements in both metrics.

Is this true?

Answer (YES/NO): YES